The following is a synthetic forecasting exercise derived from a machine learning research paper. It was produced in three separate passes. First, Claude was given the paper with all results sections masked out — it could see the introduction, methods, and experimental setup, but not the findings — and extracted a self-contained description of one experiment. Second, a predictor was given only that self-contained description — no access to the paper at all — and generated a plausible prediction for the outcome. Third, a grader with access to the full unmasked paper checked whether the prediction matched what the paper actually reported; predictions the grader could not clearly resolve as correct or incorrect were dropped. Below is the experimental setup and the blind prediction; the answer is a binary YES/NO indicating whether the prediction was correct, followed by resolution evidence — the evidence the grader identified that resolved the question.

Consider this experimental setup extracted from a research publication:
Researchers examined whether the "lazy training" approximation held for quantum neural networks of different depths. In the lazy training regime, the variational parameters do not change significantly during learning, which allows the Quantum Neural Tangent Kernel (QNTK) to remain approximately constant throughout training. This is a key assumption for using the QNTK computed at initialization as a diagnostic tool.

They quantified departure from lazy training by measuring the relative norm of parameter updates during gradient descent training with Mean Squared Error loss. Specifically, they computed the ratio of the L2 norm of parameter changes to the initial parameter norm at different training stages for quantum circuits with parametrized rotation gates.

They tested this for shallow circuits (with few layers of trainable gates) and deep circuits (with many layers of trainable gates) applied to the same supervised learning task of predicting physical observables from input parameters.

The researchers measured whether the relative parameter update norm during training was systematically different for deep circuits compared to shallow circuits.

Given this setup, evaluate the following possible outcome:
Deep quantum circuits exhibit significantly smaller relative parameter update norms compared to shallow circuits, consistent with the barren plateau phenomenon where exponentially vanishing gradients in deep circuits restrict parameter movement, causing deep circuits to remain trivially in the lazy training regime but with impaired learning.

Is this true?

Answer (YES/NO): NO